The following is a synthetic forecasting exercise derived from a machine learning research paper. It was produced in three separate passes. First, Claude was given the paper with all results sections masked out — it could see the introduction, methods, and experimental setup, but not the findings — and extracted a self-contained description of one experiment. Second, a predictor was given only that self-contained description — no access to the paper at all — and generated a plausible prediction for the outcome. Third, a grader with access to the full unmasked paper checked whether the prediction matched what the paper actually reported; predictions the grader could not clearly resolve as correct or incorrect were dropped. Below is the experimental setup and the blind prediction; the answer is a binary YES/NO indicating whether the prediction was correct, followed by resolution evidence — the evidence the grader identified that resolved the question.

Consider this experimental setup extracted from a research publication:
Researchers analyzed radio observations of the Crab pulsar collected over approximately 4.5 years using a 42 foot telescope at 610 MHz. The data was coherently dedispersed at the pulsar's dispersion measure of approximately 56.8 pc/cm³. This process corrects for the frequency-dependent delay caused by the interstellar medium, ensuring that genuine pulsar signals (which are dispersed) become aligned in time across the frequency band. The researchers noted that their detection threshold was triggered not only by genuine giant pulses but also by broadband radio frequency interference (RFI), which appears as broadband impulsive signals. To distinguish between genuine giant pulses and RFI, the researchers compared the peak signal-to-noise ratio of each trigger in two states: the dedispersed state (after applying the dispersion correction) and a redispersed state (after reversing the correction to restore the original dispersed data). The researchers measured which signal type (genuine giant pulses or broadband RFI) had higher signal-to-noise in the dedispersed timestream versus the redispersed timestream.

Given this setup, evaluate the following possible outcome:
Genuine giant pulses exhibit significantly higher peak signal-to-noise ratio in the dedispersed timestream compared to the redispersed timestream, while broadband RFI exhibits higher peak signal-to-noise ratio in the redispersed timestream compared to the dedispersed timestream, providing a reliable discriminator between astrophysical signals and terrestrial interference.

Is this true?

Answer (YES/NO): YES